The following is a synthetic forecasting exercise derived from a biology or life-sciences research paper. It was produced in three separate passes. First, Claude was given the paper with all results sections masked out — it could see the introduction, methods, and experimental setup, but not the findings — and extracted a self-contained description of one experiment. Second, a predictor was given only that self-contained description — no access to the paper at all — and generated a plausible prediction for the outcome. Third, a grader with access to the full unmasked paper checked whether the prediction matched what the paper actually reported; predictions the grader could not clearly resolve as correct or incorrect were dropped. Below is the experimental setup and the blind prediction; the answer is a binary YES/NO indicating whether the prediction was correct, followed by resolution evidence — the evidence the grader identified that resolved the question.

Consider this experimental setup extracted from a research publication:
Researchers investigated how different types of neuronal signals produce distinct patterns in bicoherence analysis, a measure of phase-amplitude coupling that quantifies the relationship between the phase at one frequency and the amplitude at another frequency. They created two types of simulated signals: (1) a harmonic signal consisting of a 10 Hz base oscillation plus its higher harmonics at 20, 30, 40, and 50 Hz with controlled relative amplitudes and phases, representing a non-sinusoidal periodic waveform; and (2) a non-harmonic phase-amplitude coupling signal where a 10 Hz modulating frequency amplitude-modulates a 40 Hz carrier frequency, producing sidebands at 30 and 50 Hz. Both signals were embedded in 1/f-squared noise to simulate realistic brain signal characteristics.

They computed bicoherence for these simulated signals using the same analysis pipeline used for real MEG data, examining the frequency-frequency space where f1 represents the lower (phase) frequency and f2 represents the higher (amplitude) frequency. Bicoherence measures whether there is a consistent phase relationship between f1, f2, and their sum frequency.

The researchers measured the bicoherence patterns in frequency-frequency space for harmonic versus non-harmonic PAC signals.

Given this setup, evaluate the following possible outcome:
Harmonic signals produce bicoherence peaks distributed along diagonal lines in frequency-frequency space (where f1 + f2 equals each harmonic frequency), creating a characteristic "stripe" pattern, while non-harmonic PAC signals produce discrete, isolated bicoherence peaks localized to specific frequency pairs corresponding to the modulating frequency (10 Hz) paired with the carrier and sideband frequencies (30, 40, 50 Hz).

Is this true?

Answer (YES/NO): NO